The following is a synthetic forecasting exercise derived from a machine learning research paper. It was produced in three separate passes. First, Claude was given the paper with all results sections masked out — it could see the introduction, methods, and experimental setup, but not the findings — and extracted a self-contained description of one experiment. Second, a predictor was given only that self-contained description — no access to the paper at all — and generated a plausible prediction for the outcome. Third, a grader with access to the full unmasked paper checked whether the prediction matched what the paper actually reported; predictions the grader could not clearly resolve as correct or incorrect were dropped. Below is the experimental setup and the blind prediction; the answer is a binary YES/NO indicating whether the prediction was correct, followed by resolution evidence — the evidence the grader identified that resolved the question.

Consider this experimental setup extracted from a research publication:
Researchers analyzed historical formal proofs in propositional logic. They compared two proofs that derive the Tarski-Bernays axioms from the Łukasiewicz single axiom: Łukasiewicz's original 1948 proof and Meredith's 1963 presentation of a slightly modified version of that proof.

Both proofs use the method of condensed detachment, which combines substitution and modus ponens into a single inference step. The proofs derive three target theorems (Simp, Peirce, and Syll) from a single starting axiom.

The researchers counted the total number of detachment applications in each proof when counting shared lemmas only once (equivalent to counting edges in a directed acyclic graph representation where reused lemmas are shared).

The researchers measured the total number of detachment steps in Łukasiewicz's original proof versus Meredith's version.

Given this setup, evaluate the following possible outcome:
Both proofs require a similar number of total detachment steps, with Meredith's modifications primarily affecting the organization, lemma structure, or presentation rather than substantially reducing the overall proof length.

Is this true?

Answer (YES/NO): NO